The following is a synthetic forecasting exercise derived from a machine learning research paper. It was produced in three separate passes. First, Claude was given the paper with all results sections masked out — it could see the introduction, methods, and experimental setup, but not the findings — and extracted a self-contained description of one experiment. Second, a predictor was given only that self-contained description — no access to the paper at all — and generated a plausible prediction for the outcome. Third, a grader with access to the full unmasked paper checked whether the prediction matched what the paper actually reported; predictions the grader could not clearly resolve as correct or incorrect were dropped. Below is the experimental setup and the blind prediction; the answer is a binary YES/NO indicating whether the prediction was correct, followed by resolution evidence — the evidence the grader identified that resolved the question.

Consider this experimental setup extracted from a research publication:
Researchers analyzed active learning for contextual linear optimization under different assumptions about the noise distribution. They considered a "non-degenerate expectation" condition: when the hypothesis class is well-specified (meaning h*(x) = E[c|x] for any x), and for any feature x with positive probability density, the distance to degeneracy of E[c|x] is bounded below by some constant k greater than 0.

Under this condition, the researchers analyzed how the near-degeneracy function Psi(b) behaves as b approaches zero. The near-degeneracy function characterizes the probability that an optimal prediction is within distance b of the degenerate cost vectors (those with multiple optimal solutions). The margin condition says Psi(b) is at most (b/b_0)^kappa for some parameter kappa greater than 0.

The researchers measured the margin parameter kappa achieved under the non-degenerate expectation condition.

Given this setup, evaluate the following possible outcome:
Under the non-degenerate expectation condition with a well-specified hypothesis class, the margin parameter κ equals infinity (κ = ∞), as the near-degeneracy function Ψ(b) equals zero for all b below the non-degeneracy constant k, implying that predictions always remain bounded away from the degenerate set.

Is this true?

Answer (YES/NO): YES